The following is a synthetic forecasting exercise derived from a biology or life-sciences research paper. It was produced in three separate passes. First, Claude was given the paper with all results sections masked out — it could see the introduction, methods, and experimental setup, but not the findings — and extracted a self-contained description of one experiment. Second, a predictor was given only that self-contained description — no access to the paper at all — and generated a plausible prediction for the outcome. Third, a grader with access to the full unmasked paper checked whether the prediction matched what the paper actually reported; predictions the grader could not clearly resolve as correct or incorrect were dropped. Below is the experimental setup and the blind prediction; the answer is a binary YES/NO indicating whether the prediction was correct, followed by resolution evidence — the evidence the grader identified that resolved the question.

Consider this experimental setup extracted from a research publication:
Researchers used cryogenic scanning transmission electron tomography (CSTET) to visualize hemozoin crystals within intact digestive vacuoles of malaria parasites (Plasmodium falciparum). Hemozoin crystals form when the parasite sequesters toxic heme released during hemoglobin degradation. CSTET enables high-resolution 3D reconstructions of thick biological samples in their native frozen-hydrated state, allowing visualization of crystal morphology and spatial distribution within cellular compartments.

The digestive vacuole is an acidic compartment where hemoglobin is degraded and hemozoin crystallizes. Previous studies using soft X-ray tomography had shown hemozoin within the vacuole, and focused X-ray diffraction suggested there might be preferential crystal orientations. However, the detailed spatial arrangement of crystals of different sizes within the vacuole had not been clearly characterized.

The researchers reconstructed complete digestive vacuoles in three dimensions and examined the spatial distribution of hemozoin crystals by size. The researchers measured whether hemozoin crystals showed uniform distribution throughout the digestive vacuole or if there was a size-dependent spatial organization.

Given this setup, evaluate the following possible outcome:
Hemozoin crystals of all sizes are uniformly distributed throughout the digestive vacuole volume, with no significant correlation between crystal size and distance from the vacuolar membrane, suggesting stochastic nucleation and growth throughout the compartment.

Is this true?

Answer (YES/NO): NO